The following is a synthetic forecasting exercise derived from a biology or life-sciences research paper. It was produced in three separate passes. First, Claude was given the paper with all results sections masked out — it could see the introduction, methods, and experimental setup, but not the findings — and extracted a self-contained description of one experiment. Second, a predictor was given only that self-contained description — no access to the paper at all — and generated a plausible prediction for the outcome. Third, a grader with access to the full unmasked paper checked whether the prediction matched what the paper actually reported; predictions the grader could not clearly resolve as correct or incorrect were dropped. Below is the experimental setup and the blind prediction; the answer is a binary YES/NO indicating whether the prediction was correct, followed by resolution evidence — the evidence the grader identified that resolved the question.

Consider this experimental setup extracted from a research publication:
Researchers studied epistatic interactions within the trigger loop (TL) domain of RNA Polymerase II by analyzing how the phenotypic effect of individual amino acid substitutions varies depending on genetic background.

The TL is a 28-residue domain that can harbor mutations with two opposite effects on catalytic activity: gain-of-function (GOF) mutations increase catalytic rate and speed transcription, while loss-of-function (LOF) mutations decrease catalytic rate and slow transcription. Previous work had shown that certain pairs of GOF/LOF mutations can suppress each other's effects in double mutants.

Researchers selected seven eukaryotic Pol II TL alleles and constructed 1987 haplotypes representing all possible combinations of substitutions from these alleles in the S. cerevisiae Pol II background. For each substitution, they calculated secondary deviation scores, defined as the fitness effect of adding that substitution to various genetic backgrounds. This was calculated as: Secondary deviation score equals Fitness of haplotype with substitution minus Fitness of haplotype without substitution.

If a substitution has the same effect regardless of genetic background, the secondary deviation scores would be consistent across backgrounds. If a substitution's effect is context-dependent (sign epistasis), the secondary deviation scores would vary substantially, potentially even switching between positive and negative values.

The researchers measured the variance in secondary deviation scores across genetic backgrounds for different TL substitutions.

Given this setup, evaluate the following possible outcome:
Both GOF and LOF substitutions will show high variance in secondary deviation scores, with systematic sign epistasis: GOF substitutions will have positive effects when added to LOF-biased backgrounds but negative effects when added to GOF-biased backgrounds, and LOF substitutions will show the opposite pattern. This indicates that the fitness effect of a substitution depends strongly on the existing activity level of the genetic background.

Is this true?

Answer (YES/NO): NO